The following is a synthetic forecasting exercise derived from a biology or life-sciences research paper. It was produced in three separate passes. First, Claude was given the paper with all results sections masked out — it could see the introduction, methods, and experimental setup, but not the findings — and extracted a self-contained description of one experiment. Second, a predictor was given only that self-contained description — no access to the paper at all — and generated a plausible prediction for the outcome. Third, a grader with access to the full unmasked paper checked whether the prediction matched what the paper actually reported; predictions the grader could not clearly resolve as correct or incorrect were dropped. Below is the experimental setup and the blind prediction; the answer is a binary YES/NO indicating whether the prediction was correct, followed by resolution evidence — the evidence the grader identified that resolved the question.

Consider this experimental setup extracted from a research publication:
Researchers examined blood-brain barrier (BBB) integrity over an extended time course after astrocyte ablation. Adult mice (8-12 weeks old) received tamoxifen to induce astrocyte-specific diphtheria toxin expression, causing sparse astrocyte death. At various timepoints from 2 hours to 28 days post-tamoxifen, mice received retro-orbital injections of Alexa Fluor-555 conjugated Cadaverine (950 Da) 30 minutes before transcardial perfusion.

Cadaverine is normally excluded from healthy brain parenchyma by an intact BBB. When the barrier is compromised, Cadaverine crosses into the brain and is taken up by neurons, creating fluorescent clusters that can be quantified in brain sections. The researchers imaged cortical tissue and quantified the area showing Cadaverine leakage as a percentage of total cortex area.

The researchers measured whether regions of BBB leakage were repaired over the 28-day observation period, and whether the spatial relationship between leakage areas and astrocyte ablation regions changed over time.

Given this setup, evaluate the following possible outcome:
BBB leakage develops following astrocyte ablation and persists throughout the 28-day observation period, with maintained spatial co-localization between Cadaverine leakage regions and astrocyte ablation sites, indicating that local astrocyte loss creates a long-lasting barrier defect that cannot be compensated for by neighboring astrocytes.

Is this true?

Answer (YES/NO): YES